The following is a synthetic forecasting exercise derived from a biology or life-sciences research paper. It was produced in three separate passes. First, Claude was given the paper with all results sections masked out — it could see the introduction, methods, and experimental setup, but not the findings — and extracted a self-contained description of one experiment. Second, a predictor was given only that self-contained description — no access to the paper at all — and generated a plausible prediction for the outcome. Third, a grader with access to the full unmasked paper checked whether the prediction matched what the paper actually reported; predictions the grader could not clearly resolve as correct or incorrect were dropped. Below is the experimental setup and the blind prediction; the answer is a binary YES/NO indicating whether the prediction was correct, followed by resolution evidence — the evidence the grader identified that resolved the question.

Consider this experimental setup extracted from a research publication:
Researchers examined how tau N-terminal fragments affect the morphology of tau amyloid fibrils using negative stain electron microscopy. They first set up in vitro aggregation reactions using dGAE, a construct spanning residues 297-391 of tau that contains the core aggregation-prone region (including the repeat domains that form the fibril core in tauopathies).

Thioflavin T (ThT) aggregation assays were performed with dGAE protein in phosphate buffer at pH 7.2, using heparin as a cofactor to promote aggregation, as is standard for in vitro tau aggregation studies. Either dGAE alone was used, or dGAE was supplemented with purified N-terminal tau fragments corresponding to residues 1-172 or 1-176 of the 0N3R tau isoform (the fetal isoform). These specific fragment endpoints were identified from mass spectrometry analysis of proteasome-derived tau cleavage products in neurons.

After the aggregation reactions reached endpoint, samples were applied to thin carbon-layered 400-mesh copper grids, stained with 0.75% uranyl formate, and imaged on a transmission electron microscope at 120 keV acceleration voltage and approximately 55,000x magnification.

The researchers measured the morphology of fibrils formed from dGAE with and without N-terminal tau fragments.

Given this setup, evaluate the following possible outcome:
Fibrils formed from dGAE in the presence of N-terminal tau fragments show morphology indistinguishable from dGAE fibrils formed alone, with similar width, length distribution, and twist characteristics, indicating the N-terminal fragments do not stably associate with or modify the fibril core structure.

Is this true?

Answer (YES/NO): NO